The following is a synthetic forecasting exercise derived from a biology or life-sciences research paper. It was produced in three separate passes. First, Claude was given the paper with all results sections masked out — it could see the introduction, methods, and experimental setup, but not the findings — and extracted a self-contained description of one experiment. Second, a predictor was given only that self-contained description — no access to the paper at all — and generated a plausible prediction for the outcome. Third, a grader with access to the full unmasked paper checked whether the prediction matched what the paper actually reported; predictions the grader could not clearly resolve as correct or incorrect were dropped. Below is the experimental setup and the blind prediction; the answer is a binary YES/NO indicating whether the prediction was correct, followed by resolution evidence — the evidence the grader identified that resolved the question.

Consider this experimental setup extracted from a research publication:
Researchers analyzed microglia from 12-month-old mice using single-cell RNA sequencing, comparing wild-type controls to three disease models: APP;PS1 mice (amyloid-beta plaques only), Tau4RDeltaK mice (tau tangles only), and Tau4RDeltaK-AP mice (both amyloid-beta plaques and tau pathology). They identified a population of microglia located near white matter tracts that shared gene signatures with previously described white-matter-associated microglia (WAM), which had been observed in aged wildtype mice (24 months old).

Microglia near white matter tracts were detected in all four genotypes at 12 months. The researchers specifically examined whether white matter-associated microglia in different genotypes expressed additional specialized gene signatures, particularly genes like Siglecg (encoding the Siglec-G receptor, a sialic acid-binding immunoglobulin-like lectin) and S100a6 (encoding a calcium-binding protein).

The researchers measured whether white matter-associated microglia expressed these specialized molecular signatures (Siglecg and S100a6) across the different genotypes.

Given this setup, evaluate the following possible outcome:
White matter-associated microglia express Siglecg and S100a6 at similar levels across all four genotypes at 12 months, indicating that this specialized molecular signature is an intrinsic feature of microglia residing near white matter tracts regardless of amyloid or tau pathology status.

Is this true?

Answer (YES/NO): NO